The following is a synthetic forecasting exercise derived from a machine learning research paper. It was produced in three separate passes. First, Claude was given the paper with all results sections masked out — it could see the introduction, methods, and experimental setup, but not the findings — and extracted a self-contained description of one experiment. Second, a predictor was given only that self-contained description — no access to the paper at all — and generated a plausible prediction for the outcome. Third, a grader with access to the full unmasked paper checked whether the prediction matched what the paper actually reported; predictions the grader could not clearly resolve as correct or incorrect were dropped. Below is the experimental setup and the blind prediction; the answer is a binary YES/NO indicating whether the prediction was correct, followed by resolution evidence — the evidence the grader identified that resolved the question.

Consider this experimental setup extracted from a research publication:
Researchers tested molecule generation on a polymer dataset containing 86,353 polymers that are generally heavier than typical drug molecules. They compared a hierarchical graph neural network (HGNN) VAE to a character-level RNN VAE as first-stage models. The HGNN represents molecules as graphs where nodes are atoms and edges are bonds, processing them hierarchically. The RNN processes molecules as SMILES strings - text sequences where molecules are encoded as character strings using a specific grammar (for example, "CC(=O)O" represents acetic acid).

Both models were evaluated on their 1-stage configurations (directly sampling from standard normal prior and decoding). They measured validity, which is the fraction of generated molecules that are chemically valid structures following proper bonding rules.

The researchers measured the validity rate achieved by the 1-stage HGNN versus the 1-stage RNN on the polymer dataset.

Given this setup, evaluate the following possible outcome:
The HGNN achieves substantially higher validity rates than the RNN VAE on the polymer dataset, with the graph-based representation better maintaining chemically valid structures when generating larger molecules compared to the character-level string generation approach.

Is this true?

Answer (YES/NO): YES